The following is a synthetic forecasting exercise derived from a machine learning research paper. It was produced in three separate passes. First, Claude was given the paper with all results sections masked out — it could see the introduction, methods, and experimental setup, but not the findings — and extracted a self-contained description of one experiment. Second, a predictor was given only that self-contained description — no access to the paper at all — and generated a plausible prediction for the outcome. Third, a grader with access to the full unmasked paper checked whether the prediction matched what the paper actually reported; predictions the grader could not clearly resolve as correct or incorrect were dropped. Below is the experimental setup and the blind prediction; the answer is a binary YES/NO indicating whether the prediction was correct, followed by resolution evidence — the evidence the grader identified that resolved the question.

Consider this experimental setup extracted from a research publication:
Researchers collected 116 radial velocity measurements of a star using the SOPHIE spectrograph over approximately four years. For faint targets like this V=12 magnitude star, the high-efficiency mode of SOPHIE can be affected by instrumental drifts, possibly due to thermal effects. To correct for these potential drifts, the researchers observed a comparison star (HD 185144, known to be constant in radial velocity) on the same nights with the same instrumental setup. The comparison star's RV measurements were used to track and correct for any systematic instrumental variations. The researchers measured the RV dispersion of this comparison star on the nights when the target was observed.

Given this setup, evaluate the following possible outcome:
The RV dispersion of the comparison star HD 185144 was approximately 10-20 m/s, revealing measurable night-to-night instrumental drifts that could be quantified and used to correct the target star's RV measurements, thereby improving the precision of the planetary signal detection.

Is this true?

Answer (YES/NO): NO